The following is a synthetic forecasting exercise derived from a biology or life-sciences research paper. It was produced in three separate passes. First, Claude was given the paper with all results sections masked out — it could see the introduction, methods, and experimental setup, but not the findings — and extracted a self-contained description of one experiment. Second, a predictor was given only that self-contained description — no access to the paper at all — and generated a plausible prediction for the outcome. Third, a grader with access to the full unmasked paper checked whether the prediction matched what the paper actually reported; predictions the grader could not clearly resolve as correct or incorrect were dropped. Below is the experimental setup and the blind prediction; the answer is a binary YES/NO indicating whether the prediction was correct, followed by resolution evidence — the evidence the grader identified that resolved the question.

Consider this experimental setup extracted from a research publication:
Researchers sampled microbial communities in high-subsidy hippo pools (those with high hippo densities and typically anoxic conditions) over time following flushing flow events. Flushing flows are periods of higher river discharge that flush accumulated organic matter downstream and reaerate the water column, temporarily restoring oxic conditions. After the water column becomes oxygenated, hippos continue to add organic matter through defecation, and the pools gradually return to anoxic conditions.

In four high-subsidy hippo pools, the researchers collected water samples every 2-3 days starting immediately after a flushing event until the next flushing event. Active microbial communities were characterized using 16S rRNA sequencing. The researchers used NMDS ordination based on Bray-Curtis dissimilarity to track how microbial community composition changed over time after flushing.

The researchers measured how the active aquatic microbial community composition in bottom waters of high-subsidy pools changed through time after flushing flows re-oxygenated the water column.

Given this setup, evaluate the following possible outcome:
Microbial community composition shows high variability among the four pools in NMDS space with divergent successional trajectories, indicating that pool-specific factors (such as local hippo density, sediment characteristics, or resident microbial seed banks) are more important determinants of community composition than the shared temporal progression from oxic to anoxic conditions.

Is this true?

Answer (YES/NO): NO